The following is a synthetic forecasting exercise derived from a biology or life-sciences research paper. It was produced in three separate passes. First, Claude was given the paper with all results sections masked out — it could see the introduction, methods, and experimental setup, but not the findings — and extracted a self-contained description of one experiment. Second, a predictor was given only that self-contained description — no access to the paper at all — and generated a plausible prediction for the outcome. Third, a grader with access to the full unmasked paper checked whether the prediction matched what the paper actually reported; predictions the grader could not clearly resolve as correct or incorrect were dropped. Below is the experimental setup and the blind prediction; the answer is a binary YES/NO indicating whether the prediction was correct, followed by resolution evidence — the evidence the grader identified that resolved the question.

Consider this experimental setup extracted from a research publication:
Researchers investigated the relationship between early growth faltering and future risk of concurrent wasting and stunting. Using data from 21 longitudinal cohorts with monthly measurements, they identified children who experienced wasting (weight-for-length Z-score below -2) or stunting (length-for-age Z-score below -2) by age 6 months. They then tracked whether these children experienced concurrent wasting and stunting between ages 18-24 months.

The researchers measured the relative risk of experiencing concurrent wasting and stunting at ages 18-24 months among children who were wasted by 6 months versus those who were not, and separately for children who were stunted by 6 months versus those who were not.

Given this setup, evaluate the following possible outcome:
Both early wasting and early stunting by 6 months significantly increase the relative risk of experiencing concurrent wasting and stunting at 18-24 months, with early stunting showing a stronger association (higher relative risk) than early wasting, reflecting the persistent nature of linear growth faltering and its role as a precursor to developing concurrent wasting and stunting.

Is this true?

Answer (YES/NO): YES